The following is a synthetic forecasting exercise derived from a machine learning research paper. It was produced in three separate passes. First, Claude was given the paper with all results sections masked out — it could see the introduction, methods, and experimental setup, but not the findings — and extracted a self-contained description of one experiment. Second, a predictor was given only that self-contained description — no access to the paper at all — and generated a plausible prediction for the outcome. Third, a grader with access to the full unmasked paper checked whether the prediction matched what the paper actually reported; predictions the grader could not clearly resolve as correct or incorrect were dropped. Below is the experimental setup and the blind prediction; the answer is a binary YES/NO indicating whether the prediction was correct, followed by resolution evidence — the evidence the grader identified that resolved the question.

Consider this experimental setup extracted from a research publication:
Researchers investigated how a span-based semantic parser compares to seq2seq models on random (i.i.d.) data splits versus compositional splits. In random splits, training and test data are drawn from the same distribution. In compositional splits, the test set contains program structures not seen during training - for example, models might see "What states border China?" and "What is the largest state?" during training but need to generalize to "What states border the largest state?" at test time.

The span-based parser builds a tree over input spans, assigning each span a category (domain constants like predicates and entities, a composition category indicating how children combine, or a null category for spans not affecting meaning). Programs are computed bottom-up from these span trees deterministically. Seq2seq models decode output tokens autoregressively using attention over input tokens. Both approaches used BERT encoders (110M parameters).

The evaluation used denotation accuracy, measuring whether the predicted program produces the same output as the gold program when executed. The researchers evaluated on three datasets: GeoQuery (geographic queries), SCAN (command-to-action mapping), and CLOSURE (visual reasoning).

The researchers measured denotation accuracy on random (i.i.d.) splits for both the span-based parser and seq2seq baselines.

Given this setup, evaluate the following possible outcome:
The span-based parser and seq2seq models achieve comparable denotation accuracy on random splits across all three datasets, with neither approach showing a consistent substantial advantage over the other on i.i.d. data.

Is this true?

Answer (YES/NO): YES